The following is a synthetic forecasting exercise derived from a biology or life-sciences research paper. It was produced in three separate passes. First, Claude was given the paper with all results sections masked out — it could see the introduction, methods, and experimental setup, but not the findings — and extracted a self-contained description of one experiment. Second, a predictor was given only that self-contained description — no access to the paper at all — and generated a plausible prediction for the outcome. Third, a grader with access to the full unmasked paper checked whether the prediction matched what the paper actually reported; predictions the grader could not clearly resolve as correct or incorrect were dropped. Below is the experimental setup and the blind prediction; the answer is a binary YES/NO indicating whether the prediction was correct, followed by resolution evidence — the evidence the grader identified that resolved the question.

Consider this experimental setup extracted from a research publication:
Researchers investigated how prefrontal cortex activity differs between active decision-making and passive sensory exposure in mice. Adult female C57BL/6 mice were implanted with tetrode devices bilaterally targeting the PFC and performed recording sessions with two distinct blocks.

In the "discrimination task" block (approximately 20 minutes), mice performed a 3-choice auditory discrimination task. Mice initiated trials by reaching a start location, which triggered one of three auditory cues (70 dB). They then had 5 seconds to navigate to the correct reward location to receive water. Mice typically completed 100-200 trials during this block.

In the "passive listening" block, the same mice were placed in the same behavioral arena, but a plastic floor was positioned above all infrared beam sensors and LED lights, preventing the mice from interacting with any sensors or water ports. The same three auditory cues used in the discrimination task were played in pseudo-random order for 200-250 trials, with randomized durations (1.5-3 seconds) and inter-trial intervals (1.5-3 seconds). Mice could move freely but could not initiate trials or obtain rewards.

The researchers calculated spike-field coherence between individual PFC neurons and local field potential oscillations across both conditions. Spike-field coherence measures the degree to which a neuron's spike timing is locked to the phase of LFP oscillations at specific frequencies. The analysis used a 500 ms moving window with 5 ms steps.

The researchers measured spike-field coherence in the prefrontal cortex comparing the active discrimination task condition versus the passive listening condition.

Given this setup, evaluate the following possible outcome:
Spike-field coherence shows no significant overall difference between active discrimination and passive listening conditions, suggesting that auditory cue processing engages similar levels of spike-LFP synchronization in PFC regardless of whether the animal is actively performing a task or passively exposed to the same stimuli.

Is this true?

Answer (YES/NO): NO